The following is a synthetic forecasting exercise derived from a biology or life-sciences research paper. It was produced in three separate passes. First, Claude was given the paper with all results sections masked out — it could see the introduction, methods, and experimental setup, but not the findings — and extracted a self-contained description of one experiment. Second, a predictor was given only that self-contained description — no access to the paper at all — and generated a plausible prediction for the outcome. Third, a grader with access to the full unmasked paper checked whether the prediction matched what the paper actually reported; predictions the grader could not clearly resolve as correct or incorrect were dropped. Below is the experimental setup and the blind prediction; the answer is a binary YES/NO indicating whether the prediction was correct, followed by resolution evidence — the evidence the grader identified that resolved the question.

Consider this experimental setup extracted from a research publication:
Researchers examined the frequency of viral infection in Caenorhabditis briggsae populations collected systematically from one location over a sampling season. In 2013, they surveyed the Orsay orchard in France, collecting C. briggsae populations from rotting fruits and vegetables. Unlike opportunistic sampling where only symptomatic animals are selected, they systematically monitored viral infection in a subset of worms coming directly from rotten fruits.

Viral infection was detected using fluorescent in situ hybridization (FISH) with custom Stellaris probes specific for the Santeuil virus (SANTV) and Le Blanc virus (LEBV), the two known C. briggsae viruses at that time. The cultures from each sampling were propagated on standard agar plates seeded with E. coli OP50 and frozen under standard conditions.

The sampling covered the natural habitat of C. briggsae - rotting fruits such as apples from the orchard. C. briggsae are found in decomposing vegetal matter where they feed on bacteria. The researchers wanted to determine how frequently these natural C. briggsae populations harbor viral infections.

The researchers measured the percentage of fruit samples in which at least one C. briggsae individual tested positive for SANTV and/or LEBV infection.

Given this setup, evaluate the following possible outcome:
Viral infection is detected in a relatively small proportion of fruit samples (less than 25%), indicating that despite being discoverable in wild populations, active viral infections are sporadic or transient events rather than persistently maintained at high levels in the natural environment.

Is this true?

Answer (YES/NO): NO